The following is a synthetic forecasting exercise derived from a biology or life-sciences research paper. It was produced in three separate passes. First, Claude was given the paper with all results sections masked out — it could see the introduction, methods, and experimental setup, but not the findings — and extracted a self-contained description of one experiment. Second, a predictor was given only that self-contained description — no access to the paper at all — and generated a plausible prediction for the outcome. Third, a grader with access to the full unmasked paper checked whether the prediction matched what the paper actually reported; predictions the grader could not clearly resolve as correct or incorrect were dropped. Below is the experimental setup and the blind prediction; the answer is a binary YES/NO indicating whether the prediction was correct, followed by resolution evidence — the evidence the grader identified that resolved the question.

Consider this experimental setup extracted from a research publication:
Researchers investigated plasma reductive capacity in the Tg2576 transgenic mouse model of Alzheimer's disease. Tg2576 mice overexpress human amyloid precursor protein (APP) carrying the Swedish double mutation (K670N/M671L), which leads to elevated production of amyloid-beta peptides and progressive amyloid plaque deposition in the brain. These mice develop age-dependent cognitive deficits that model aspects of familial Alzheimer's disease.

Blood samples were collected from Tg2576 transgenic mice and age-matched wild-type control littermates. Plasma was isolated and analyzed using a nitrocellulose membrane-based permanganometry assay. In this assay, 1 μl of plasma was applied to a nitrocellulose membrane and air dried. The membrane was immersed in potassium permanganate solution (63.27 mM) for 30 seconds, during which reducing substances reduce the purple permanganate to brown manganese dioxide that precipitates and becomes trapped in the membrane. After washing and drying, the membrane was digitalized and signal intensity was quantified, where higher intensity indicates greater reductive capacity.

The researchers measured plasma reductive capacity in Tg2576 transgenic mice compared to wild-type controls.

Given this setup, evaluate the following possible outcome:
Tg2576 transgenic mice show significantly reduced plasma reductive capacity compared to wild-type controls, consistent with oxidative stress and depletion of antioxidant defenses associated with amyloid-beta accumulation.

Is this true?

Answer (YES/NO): YES